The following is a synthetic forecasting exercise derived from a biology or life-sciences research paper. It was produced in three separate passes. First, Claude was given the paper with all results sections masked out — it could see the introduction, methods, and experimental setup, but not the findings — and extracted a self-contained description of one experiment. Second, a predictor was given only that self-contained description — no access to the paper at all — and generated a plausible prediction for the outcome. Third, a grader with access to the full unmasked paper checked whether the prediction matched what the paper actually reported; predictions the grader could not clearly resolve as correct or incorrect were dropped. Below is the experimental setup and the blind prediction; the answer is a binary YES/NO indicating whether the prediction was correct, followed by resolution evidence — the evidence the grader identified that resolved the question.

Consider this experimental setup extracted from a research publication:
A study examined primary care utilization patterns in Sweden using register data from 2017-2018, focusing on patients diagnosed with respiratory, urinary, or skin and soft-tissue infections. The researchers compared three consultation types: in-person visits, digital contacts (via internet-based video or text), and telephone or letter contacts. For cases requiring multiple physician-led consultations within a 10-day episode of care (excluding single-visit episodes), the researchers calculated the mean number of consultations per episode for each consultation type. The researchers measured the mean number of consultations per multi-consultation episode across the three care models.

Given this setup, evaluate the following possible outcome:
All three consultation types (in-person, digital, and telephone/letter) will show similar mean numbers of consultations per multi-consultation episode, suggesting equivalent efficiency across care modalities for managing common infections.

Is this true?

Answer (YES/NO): NO